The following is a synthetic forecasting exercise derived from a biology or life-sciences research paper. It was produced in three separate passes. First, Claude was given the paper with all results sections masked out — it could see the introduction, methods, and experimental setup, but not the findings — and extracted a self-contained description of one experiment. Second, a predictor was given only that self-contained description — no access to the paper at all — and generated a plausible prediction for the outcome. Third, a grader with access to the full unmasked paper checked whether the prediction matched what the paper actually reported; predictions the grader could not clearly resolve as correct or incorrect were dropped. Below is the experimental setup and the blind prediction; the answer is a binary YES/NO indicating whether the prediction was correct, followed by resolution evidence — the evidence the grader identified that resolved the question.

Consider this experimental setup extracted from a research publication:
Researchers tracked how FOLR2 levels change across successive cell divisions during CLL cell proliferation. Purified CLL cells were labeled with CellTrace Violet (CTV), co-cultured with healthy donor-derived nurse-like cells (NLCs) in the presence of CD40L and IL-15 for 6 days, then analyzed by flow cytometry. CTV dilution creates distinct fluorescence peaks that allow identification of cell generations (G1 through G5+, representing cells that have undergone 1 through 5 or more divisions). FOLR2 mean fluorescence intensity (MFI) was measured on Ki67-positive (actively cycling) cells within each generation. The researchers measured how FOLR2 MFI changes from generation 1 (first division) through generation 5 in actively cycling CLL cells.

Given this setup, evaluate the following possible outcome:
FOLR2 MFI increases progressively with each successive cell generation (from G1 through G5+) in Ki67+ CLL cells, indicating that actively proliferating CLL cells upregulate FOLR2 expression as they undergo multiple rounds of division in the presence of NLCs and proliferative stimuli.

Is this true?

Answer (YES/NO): NO